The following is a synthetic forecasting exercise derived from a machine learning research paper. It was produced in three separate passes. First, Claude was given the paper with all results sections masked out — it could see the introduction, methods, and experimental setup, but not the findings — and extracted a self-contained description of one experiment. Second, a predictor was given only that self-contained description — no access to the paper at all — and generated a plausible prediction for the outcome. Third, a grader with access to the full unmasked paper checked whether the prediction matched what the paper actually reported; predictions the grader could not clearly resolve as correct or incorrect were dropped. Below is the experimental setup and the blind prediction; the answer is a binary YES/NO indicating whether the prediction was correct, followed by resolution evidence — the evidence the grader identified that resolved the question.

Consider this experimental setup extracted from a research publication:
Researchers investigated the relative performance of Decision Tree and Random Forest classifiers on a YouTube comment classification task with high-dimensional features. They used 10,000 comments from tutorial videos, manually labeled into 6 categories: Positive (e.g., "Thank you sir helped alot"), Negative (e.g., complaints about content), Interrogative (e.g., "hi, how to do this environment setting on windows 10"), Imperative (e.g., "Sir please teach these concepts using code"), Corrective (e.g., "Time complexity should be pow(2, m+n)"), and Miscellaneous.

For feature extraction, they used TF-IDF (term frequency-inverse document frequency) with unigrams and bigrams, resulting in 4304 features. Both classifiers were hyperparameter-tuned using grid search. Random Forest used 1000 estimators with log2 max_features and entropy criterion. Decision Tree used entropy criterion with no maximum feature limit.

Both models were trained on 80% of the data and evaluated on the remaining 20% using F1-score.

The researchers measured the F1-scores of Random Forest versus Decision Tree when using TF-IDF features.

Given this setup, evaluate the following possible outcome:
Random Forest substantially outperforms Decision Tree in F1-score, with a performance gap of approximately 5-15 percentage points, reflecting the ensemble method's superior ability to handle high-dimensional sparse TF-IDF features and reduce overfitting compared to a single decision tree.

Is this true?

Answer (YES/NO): NO